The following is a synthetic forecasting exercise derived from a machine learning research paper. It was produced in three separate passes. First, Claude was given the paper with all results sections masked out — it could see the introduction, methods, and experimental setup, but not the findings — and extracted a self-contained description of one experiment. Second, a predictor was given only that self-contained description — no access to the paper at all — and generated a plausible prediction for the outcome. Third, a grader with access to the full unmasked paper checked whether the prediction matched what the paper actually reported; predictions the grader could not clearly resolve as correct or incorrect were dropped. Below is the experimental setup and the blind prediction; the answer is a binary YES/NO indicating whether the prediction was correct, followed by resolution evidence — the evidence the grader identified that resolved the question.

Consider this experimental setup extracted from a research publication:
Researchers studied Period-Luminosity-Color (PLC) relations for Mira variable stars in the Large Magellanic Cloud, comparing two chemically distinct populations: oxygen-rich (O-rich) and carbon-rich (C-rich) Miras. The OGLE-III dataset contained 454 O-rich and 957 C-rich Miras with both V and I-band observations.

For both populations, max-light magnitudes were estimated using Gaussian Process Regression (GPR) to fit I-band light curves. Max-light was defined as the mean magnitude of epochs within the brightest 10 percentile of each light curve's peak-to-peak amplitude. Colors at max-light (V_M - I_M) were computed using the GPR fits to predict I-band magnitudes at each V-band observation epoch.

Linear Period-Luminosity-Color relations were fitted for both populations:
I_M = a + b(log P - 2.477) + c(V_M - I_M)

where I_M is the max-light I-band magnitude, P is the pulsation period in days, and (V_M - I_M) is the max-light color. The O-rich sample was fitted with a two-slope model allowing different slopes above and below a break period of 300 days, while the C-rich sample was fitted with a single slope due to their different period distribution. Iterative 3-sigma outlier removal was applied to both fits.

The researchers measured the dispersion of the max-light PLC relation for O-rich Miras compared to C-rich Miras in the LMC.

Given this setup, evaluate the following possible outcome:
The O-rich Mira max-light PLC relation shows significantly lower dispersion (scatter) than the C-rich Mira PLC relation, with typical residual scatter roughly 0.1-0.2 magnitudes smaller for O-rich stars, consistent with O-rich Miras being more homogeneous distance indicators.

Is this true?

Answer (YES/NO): NO